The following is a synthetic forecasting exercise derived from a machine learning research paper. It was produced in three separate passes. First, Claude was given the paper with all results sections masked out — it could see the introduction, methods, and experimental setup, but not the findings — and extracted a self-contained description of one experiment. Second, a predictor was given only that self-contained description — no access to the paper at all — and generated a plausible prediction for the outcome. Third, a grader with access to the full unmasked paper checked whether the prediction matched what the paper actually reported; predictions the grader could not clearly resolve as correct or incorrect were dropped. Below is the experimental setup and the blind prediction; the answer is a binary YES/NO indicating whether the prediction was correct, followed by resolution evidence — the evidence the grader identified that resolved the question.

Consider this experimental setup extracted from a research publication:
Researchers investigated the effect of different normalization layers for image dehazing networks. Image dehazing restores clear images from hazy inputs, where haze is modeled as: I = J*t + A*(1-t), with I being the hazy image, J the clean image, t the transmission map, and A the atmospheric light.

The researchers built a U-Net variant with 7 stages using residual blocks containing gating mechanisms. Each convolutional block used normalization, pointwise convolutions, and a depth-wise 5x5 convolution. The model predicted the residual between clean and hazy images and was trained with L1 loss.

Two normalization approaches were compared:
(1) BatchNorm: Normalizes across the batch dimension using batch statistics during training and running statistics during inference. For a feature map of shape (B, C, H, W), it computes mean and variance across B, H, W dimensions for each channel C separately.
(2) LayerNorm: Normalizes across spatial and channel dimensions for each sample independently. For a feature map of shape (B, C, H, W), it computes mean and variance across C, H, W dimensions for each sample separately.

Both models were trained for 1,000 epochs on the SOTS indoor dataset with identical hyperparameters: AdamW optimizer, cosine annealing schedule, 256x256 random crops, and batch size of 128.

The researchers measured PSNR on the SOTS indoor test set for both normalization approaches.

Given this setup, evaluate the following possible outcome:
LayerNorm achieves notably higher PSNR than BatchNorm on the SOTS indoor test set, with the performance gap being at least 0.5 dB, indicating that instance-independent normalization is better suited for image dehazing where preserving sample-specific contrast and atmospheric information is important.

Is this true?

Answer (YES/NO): NO